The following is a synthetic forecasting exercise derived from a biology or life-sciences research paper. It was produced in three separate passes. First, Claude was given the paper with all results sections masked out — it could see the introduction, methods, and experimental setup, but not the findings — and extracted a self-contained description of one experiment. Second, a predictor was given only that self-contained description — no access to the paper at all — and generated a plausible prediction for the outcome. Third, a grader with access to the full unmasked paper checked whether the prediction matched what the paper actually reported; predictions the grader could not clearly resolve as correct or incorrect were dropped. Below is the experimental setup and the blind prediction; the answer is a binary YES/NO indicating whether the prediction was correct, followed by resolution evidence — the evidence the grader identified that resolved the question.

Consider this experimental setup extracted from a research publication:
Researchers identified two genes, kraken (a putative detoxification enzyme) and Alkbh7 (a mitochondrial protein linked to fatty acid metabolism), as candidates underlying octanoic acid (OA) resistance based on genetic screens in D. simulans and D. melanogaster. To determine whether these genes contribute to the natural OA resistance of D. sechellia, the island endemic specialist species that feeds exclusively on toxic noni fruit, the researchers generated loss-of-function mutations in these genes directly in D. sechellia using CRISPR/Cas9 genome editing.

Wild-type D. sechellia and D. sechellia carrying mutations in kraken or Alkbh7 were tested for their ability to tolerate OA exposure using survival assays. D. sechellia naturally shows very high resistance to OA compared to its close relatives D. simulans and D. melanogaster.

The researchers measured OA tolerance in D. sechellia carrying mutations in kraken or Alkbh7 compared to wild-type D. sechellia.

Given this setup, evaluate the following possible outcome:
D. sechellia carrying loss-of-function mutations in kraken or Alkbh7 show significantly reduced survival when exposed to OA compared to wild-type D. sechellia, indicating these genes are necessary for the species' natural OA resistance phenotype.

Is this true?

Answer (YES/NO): YES